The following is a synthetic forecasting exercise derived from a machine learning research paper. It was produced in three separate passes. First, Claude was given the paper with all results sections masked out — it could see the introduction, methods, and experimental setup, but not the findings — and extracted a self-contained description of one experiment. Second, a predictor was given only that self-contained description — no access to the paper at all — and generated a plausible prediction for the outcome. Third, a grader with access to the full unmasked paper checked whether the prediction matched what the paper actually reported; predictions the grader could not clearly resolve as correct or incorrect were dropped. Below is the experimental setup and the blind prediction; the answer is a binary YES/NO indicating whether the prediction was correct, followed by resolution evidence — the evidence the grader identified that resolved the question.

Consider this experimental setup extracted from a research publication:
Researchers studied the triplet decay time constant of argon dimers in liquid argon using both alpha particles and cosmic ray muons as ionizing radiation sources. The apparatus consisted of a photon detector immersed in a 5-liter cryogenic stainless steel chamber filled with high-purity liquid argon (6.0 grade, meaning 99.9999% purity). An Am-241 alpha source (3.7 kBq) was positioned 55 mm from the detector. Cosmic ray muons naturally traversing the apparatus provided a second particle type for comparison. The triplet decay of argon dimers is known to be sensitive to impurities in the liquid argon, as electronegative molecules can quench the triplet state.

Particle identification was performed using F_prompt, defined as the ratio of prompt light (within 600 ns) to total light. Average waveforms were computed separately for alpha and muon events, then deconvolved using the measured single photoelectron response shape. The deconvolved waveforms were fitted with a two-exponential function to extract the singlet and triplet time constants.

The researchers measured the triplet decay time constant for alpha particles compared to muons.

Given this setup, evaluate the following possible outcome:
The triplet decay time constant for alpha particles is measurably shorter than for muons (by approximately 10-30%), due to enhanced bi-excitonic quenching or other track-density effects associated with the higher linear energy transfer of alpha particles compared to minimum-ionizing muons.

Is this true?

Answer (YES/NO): NO